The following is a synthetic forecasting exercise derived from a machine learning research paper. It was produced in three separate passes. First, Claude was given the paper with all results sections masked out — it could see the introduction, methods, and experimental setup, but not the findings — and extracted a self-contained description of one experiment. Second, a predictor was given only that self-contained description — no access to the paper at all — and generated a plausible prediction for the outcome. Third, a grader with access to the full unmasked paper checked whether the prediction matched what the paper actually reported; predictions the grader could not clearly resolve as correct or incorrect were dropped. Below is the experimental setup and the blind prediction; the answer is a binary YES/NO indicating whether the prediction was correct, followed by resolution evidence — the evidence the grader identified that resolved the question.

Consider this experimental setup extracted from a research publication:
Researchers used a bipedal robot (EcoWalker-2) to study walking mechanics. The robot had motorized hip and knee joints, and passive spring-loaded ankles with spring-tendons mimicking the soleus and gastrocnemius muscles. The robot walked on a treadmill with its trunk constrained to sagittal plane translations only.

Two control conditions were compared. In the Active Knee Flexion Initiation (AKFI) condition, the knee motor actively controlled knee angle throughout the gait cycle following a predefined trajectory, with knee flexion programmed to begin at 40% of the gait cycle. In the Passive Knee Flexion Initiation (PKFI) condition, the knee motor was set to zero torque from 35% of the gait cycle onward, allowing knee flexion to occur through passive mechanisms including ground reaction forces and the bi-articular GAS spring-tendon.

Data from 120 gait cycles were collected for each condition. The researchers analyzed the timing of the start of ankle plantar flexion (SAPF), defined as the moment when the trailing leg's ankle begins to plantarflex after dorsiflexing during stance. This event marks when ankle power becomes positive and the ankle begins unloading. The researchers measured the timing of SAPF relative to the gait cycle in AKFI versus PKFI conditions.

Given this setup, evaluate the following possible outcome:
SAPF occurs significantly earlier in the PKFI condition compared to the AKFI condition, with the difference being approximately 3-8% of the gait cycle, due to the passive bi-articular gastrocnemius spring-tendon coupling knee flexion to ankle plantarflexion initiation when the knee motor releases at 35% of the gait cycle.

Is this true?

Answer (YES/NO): NO